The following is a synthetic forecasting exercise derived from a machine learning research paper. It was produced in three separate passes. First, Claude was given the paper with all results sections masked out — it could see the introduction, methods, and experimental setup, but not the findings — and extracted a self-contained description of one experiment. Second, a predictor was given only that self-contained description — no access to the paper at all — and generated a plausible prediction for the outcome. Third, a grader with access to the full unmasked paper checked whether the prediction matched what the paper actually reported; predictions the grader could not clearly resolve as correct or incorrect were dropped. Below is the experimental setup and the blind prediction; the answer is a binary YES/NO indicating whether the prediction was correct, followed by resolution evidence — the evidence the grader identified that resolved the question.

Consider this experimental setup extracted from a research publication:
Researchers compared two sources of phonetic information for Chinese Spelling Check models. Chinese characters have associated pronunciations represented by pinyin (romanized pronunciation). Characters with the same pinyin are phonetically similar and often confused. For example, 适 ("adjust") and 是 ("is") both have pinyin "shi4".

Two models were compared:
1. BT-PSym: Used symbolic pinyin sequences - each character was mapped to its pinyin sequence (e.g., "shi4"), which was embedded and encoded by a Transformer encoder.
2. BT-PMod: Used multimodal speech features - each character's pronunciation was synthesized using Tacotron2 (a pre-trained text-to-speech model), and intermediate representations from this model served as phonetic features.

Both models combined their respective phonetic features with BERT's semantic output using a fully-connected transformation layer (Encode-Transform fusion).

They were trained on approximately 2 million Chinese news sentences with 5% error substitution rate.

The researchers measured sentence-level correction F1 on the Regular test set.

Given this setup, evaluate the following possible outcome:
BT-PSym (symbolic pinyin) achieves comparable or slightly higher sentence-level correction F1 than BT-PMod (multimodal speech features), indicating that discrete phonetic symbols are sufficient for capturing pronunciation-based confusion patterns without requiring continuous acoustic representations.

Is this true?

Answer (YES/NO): YES